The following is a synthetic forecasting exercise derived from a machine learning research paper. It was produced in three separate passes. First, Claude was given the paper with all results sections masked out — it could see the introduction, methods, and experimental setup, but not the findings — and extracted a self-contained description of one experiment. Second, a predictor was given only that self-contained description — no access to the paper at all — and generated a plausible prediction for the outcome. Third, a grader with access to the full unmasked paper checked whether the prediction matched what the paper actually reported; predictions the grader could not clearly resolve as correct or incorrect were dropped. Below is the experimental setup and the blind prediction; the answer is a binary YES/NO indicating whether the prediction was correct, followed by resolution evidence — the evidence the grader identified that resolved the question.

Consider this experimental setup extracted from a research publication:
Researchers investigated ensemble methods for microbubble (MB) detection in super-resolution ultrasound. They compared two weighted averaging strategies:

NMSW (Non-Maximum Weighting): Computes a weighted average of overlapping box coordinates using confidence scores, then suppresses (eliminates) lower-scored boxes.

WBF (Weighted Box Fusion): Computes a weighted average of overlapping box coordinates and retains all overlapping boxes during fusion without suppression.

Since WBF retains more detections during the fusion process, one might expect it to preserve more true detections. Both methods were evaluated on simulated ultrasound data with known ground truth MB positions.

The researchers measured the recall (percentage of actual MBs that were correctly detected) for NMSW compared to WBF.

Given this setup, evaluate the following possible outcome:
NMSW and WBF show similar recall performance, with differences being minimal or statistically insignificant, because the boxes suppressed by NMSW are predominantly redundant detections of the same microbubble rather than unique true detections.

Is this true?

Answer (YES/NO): YES